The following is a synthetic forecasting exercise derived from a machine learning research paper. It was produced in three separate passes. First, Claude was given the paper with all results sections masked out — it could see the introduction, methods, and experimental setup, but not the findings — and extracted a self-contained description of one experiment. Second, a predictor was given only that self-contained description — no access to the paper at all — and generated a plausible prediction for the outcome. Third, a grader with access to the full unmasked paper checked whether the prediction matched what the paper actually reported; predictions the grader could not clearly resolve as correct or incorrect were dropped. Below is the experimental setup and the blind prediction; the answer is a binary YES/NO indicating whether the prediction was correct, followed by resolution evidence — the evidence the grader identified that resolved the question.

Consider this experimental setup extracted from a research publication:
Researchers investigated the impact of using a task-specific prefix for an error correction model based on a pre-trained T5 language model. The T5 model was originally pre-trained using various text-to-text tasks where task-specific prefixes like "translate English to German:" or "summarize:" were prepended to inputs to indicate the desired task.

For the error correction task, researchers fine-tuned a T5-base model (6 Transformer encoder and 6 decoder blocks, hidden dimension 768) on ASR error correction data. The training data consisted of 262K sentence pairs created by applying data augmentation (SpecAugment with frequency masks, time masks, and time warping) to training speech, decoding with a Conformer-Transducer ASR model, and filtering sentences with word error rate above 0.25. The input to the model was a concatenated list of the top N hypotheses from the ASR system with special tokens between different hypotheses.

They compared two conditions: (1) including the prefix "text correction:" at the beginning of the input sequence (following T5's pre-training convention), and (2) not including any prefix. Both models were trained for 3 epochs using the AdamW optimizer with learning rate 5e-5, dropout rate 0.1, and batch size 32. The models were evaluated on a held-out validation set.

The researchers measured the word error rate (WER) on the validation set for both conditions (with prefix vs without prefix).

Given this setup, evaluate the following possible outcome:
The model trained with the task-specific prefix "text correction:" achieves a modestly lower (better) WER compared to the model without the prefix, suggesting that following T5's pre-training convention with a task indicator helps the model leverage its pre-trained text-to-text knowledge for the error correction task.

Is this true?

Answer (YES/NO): YES